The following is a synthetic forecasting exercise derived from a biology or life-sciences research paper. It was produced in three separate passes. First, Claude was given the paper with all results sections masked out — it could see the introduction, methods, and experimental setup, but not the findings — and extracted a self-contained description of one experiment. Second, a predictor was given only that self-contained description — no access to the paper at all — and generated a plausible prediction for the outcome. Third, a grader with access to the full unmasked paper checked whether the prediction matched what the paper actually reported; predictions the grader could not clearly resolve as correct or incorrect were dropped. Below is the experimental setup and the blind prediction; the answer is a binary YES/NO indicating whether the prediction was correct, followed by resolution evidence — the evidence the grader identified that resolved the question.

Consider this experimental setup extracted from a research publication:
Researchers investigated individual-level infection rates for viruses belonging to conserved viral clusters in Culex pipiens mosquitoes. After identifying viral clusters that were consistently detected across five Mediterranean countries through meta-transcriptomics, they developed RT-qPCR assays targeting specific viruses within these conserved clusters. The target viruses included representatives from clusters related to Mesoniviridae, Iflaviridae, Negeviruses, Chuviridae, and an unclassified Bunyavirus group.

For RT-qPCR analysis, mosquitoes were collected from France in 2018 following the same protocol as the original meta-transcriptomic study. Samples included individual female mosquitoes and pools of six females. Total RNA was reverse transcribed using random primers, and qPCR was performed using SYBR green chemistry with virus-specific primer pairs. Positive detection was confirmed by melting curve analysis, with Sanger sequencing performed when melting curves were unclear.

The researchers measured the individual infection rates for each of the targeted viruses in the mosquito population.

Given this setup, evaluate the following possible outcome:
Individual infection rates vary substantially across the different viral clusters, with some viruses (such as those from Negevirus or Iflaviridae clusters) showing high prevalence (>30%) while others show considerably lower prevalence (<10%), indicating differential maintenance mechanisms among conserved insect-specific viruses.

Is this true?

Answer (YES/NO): NO